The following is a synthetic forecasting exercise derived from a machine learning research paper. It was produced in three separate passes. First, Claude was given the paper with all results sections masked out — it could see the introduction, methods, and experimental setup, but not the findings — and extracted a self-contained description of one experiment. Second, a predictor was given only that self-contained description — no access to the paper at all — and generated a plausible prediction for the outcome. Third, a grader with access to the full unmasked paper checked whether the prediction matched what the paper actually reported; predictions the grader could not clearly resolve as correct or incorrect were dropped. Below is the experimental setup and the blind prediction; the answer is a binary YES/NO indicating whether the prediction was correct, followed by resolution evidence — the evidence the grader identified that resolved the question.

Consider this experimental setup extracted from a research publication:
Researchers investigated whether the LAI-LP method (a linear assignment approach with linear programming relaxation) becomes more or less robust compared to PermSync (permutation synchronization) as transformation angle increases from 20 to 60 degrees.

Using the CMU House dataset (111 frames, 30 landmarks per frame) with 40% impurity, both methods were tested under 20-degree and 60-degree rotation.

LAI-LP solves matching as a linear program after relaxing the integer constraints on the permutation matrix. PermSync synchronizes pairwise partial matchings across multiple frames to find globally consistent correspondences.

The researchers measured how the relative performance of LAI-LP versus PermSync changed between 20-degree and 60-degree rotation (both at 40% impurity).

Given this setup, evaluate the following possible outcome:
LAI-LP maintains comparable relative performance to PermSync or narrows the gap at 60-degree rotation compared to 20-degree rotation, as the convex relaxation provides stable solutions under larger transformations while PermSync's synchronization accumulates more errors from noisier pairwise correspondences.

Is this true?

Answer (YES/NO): YES